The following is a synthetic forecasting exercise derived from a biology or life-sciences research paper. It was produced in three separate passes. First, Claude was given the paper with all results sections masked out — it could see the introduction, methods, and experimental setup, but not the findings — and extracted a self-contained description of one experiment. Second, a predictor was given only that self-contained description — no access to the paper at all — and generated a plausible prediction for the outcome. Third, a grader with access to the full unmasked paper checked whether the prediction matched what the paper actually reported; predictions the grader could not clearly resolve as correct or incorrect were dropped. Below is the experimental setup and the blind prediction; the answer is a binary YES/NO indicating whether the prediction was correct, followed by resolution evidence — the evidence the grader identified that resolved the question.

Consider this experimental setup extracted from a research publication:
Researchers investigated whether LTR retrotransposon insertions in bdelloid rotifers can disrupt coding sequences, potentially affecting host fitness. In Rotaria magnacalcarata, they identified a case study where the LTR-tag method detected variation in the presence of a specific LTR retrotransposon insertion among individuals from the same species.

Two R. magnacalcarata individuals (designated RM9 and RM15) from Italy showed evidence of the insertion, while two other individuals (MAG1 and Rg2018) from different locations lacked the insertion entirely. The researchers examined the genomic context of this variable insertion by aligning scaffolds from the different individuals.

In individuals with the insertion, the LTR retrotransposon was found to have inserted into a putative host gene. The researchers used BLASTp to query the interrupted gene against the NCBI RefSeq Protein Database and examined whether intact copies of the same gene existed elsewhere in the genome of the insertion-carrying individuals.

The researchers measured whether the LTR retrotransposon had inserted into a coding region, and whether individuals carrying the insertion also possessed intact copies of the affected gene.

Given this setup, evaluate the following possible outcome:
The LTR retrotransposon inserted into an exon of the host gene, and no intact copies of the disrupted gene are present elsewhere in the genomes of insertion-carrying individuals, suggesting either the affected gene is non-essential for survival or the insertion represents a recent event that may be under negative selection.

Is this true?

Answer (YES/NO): NO